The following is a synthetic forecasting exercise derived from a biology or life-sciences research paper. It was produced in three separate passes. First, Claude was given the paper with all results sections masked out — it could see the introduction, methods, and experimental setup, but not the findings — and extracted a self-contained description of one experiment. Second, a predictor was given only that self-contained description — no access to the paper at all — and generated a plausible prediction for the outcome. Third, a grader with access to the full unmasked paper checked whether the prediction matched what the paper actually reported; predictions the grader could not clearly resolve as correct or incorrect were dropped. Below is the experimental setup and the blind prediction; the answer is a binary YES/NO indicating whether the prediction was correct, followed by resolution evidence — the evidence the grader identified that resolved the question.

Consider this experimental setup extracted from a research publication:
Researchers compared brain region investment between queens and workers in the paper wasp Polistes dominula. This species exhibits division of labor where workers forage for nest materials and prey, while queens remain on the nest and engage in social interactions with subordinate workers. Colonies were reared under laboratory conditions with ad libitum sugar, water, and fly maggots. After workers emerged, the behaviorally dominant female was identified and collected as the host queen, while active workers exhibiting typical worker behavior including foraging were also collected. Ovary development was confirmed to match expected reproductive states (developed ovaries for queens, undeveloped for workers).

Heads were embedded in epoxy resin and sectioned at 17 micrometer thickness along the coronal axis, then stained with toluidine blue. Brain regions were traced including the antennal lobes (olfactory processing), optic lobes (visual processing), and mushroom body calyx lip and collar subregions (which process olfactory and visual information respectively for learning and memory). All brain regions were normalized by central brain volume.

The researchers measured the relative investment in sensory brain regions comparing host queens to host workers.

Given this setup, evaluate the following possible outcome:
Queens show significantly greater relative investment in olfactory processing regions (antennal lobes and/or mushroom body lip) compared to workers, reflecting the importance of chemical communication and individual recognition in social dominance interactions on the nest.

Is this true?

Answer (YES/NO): YES